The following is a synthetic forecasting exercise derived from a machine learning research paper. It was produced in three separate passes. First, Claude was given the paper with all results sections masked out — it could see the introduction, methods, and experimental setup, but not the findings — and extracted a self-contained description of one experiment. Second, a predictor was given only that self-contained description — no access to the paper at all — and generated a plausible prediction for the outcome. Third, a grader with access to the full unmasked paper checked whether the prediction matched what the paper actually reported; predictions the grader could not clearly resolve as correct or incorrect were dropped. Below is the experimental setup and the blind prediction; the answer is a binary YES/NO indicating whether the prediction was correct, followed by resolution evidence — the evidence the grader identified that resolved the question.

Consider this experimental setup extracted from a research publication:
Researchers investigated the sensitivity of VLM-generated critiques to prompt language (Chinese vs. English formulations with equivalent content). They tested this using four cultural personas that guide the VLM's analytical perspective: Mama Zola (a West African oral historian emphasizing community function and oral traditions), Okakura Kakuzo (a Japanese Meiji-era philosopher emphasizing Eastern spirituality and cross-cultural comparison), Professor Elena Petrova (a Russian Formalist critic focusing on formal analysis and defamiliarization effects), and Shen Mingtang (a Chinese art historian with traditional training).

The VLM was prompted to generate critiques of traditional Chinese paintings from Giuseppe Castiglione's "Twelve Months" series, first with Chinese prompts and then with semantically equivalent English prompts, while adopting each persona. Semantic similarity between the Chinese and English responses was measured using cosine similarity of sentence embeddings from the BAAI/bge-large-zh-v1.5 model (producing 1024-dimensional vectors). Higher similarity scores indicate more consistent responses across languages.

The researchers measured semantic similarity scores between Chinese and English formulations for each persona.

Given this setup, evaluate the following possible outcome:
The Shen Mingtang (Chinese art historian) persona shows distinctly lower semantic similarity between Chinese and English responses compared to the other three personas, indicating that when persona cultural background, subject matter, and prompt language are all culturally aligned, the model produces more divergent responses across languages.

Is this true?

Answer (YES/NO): NO